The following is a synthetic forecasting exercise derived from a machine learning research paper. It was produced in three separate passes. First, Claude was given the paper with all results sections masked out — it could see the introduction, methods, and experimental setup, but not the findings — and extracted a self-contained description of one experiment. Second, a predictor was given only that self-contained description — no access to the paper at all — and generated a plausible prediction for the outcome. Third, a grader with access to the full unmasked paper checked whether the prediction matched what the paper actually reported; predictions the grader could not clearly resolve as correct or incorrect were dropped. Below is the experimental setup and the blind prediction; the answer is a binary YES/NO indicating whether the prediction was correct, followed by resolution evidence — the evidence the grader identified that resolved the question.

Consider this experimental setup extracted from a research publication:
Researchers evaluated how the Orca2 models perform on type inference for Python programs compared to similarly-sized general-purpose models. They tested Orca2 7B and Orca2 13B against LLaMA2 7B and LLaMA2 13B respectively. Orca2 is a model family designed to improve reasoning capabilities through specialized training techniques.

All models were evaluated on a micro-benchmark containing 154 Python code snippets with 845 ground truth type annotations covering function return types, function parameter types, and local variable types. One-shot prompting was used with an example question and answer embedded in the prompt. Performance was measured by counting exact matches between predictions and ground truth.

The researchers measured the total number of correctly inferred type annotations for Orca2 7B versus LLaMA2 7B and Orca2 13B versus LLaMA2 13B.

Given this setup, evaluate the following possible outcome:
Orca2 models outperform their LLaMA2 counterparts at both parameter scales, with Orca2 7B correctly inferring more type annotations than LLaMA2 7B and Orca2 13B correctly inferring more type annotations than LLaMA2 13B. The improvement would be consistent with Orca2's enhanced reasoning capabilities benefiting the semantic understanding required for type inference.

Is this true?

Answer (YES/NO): NO